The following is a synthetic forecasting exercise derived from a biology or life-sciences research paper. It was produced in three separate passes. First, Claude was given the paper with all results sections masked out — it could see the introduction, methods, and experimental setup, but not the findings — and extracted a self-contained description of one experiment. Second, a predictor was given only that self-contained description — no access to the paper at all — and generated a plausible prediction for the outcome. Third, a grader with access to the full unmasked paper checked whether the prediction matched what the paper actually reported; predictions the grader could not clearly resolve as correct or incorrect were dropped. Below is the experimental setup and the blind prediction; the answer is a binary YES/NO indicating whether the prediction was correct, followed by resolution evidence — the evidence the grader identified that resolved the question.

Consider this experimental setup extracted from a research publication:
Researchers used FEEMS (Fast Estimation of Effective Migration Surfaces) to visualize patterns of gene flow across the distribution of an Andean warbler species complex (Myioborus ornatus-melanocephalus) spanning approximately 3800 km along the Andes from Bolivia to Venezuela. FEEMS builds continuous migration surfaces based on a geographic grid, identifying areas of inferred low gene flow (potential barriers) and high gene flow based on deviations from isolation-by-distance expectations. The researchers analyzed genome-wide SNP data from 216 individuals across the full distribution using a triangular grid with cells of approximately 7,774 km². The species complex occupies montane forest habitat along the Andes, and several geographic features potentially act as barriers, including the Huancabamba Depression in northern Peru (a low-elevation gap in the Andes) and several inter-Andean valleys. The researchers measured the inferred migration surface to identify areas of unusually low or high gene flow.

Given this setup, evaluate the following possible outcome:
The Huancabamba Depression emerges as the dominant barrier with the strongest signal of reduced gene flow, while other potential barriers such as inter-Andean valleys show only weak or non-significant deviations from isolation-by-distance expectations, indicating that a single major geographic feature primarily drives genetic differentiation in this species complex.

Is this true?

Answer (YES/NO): NO